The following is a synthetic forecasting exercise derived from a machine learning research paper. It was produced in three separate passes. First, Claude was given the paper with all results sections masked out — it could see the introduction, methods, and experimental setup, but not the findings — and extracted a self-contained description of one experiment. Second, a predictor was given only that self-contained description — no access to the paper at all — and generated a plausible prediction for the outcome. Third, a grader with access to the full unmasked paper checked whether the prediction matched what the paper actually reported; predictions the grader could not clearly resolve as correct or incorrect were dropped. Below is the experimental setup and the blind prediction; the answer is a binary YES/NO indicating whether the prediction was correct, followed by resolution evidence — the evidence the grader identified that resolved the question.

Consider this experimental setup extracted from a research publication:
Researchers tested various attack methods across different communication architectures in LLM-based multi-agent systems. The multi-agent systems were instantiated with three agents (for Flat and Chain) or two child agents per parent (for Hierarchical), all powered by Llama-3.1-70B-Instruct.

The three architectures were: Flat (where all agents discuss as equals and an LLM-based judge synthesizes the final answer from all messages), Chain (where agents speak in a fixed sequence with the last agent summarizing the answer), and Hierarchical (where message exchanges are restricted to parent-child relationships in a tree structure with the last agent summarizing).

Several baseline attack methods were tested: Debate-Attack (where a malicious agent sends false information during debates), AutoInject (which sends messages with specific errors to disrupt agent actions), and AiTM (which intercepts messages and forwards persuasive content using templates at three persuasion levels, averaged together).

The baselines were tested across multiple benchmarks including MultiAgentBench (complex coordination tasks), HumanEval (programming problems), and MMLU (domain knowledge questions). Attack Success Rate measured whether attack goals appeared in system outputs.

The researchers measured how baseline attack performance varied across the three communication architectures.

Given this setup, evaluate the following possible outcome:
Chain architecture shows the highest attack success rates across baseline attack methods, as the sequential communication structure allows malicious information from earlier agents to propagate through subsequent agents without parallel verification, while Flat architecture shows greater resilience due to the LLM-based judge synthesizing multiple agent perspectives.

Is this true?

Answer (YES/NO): NO